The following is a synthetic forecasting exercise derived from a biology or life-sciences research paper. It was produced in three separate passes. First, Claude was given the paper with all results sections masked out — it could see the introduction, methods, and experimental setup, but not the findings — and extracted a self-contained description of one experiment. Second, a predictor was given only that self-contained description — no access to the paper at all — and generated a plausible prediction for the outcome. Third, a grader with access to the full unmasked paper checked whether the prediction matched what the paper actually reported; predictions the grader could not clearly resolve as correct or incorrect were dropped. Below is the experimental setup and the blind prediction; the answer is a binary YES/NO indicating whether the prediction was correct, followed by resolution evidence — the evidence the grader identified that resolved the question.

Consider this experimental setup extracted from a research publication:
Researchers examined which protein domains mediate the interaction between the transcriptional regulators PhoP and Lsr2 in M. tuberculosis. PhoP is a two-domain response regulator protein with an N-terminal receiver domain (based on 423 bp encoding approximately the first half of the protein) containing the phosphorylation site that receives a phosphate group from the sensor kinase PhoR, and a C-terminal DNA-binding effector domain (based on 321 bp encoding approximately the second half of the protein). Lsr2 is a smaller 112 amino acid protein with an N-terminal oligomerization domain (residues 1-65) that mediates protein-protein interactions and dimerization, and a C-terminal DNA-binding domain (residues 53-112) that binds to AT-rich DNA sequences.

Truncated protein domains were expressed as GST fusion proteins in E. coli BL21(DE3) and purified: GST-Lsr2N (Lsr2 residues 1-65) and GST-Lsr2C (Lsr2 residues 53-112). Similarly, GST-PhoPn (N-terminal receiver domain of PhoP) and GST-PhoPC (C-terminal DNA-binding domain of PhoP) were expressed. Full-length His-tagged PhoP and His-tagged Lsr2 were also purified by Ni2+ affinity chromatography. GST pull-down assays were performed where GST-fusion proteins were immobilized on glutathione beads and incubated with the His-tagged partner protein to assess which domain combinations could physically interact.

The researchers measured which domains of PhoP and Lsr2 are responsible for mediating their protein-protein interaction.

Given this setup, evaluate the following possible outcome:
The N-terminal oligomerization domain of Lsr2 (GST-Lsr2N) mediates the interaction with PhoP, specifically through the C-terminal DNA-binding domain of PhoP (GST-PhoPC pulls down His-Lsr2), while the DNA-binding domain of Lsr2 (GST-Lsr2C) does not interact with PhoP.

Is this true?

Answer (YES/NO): NO